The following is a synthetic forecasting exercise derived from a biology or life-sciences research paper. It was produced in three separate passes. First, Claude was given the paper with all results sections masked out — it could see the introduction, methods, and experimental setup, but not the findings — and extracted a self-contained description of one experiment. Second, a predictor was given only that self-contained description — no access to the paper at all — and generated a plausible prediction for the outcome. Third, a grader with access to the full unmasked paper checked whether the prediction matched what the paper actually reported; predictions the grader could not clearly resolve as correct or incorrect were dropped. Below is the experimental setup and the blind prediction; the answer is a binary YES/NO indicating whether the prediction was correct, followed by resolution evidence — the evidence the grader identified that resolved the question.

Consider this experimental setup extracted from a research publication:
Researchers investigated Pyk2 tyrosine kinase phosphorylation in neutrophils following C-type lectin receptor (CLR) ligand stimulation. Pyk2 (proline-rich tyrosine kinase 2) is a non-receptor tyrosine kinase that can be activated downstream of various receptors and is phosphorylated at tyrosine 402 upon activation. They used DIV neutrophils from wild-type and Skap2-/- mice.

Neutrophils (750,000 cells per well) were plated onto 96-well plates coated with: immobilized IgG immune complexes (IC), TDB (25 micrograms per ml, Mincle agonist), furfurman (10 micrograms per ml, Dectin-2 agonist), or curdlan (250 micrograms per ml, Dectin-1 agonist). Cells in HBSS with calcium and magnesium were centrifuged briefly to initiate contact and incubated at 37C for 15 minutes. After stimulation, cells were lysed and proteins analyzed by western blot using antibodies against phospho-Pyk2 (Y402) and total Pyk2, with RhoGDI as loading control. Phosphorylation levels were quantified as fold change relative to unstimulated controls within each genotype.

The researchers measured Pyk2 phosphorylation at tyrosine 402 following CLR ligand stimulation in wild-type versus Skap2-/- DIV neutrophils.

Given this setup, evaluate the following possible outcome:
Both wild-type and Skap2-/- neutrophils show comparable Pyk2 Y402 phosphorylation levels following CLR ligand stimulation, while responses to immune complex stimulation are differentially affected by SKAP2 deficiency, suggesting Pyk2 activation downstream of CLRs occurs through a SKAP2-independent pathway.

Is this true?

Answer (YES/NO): NO